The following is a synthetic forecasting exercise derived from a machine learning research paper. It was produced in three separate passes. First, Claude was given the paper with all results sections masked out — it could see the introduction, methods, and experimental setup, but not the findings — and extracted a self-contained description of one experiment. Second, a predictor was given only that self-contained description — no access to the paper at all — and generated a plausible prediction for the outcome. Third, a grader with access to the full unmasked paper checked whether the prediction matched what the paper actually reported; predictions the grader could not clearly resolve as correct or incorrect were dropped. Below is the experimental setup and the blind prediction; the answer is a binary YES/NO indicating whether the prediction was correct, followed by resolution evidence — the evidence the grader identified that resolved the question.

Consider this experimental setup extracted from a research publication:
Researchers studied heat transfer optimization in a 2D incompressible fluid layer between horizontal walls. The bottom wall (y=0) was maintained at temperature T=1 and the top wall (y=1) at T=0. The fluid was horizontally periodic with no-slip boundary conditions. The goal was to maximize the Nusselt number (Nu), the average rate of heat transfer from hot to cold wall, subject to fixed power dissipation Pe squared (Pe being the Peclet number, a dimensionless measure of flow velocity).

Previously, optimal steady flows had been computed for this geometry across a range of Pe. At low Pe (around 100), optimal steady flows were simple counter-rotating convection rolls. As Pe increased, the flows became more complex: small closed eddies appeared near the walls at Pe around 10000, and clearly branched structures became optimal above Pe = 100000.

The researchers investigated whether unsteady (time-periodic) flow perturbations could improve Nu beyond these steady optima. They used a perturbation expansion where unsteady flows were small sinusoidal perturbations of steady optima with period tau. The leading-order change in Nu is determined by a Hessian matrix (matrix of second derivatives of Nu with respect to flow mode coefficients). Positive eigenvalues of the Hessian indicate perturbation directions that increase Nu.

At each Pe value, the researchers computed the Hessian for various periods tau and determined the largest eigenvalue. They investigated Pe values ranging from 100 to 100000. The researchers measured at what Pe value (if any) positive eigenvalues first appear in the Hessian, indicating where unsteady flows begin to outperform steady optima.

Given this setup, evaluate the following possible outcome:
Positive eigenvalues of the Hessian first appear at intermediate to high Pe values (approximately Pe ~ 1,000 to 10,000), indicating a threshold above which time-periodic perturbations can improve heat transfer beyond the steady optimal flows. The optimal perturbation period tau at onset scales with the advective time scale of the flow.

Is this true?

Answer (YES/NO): YES